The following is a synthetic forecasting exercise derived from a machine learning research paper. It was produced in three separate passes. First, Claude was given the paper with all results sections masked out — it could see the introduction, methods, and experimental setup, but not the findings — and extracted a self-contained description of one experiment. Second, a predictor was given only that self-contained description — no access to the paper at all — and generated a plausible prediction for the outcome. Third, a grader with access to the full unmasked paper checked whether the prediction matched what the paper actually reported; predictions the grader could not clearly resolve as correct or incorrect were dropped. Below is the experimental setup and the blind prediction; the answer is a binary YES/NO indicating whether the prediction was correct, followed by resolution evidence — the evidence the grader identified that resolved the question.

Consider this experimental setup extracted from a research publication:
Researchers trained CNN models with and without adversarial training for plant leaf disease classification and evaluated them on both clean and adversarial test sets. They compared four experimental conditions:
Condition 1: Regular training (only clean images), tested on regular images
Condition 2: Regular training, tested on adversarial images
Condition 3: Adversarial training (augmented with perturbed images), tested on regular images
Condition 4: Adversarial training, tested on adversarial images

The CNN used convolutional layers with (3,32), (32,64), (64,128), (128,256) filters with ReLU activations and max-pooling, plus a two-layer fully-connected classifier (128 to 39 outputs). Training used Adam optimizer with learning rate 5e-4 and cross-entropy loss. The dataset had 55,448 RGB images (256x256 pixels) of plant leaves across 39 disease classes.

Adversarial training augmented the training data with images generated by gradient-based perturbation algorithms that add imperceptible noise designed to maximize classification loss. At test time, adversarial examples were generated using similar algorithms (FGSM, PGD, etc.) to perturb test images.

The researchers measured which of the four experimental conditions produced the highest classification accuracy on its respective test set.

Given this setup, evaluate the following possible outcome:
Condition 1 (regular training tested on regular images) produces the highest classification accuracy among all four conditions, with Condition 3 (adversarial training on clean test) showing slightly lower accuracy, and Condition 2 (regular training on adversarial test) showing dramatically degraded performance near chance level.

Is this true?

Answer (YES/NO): YES